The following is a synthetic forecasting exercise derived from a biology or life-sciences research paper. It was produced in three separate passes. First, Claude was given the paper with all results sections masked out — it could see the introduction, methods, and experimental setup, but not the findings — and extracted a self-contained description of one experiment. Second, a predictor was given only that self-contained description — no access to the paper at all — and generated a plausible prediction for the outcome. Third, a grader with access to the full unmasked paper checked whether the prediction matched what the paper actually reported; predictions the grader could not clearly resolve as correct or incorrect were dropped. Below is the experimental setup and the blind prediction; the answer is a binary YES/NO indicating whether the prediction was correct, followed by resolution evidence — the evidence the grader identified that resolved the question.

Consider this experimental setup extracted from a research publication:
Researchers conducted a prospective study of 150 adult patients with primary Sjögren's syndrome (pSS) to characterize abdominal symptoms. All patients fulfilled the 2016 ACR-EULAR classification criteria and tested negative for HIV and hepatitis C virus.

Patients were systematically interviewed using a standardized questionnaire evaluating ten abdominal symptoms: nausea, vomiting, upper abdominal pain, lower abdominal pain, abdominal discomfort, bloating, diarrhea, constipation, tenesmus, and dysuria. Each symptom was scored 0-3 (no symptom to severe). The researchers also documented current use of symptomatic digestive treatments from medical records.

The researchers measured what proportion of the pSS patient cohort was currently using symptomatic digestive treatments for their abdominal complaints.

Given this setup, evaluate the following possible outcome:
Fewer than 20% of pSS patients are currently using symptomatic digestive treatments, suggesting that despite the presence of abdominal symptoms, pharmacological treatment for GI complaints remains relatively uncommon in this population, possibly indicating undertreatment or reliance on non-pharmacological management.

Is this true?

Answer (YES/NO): NO